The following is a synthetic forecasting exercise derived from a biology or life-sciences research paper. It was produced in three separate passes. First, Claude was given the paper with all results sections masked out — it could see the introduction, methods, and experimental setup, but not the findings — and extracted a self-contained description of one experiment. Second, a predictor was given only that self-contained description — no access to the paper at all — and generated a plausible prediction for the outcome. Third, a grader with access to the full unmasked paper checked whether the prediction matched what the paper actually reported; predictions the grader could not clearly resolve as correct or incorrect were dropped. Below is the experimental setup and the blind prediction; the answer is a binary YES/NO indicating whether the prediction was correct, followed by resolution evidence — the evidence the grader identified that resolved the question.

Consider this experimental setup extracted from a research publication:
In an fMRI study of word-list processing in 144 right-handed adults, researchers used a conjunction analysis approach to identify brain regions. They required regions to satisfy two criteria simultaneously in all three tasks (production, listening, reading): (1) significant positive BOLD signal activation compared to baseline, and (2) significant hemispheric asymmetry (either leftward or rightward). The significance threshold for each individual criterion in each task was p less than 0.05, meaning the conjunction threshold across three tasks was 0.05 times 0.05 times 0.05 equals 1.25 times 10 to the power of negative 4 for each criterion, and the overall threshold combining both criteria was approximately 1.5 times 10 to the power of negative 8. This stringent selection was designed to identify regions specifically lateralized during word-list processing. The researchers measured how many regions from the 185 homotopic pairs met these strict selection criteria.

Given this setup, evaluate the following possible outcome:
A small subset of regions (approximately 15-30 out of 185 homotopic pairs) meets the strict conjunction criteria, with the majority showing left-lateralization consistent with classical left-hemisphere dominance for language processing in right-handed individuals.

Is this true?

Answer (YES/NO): YES